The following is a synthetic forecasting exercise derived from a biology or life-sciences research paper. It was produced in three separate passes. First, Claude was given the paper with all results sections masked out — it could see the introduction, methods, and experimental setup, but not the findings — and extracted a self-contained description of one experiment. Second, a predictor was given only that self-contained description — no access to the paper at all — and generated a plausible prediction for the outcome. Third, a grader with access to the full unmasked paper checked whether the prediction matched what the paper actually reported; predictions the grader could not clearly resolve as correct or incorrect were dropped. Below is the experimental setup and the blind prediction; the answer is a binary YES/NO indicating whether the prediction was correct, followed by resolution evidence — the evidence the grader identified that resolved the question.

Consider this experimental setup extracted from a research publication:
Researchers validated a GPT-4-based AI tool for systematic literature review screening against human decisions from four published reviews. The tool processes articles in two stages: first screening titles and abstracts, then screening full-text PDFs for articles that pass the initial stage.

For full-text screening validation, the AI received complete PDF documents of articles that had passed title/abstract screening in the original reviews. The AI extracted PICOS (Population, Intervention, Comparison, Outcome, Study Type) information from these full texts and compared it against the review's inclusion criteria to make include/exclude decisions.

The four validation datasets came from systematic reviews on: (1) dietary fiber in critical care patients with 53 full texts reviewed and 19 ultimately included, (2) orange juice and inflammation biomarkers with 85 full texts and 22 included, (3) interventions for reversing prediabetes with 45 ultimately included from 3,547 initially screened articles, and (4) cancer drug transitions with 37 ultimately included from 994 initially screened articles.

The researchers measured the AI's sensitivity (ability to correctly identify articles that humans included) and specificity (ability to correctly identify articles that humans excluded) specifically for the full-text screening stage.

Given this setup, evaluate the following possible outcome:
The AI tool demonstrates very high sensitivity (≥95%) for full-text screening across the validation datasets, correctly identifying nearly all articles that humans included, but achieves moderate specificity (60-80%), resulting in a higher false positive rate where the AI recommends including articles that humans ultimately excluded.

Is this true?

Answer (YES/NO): NO